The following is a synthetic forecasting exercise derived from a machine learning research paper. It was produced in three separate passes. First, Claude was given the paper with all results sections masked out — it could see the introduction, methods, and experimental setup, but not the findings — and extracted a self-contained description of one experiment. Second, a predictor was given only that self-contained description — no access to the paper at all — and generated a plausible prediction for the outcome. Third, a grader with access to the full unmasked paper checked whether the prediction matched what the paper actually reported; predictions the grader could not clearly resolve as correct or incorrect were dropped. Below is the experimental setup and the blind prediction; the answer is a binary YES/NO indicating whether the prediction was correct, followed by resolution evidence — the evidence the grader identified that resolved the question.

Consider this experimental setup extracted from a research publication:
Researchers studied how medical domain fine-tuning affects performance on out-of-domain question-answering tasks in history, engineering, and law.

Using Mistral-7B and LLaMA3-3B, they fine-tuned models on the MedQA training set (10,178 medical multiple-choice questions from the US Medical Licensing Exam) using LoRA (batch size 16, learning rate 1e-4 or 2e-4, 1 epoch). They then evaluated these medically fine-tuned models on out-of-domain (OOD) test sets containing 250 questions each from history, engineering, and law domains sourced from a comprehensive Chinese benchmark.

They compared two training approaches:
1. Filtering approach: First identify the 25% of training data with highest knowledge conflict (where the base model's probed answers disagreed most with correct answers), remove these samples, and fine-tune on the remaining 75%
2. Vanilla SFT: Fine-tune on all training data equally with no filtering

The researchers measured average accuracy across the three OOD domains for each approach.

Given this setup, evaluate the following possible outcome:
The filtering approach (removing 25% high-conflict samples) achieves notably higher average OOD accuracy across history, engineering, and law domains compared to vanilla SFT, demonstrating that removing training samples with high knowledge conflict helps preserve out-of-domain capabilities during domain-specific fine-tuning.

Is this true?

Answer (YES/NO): NO